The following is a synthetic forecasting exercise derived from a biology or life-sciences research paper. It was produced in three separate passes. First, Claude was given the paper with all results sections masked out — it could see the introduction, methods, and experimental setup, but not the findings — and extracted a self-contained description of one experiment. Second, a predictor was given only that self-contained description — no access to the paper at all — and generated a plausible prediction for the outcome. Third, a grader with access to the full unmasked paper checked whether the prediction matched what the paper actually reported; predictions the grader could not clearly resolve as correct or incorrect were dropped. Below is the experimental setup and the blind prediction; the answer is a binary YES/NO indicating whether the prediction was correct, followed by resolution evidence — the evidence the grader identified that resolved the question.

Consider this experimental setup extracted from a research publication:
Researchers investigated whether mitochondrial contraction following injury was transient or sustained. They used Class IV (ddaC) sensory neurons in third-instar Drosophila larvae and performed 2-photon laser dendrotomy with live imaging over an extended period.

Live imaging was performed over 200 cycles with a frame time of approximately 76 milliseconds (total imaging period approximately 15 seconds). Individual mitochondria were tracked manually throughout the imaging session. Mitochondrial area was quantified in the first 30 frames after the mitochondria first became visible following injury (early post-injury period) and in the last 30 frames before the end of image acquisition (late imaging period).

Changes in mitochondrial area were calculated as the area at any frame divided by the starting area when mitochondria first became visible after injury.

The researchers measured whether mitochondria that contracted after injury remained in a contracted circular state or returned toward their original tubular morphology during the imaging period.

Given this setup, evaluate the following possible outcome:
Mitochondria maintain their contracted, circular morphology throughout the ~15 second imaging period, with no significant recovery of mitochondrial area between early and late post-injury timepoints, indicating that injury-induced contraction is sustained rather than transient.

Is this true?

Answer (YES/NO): YES